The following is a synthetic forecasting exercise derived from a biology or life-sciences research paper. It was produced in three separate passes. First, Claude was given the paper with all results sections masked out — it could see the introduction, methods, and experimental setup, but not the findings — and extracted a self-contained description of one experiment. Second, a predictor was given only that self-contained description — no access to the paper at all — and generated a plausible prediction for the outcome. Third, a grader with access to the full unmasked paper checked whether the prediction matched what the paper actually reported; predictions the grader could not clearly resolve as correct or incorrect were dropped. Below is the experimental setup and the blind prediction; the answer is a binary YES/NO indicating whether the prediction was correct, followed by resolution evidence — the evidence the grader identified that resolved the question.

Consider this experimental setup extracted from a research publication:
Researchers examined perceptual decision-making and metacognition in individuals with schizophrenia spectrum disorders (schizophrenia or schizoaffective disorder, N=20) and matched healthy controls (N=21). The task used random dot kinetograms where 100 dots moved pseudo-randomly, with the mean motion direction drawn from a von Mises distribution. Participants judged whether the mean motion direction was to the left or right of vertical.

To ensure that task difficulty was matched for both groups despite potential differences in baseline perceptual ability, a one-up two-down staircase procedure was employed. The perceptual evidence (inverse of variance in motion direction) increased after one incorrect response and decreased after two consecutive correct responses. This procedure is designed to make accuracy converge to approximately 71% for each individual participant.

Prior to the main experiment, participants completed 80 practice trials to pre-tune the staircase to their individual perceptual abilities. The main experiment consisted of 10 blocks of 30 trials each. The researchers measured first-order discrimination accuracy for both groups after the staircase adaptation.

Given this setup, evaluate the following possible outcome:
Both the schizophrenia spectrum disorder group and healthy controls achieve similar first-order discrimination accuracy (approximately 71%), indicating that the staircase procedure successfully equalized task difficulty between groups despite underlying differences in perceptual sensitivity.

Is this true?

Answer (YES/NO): YES